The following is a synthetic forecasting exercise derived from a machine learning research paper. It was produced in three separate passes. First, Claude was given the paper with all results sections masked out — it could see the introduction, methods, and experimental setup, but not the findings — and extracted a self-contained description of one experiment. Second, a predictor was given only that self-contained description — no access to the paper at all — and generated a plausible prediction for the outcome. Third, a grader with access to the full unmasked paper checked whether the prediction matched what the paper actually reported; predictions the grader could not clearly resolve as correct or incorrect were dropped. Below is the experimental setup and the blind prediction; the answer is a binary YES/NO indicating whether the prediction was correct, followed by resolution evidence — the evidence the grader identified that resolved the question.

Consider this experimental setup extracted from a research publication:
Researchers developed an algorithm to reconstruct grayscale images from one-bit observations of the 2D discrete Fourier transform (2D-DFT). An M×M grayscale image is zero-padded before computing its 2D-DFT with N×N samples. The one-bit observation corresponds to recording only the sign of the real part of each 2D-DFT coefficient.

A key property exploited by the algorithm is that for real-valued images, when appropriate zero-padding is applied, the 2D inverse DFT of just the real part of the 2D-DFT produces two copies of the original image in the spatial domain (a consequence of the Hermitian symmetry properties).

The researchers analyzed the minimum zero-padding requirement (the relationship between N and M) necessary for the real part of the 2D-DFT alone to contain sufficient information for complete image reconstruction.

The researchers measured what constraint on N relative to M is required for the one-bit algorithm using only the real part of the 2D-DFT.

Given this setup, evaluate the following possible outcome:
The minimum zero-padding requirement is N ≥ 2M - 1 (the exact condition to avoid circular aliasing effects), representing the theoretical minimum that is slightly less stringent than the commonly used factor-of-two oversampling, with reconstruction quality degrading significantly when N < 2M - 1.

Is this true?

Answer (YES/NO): NO